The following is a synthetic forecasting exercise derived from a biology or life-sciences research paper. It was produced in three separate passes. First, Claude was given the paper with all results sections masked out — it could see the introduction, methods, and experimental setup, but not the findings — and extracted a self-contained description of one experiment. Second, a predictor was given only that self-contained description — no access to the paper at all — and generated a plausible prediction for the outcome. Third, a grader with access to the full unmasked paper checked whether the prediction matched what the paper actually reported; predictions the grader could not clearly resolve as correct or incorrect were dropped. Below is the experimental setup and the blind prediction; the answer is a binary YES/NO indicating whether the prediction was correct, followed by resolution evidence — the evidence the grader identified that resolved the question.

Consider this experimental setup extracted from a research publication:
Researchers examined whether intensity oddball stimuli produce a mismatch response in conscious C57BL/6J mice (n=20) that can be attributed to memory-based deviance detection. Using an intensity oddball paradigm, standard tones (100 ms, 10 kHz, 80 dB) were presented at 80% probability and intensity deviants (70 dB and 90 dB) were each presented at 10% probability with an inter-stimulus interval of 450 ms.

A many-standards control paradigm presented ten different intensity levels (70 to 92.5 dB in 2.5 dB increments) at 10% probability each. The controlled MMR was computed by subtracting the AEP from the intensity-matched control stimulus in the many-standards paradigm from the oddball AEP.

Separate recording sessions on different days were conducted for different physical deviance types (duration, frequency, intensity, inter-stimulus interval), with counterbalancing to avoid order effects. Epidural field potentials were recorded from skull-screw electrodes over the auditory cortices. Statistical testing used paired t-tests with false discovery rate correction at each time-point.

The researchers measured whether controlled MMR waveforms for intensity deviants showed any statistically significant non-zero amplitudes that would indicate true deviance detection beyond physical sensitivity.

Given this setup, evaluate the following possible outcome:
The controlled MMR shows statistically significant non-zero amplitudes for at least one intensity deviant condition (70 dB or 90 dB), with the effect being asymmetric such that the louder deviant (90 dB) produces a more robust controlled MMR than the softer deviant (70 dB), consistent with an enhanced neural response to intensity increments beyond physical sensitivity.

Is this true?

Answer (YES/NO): NO